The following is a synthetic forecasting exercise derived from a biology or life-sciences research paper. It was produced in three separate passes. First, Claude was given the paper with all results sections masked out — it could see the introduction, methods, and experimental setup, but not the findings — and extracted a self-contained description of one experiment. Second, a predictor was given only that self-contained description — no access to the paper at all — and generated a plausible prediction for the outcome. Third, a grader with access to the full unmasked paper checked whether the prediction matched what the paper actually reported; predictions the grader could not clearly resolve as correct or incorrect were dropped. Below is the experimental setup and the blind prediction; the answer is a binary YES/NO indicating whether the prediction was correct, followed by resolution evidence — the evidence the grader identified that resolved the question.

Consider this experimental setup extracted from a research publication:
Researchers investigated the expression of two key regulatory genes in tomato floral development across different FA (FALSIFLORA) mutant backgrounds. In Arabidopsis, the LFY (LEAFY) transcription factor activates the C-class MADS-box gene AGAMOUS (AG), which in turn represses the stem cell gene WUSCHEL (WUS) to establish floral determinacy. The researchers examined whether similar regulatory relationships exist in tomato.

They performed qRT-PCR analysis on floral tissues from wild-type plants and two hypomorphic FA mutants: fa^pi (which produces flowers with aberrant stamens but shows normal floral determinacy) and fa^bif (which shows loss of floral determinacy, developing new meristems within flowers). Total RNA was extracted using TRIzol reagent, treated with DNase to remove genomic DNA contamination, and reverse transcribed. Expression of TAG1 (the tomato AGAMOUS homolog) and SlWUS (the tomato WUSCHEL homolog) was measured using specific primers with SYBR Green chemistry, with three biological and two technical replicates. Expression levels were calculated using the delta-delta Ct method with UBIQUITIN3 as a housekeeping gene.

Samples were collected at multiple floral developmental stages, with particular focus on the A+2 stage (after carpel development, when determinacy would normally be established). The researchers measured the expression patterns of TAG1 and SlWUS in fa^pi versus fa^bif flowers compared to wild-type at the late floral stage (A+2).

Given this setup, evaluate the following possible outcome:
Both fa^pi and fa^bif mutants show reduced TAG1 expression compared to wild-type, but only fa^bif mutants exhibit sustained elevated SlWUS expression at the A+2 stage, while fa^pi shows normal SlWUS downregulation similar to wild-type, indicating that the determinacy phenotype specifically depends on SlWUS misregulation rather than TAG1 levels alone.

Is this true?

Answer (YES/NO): NO